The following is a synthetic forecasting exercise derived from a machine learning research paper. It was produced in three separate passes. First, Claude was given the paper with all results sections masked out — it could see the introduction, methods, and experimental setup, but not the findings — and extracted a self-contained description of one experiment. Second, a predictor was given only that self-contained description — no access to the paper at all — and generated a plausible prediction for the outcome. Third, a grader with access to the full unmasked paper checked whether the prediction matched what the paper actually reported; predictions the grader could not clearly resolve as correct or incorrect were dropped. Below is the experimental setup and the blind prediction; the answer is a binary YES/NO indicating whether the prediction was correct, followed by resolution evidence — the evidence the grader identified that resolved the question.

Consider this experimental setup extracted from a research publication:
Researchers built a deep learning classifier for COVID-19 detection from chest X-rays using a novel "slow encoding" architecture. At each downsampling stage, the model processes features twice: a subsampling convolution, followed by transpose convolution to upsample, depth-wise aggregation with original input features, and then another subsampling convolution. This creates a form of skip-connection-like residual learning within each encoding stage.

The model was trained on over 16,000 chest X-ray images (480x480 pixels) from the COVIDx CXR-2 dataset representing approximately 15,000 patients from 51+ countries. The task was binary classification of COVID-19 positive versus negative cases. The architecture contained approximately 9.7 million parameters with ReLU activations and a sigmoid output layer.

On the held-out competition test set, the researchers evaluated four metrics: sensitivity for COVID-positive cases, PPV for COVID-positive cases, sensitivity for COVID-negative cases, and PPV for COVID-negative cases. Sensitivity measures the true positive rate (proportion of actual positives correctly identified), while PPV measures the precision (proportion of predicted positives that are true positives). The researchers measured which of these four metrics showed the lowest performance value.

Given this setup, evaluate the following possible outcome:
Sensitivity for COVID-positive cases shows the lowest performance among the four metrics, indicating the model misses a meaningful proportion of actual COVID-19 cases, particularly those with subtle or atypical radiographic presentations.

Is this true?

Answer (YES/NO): NO